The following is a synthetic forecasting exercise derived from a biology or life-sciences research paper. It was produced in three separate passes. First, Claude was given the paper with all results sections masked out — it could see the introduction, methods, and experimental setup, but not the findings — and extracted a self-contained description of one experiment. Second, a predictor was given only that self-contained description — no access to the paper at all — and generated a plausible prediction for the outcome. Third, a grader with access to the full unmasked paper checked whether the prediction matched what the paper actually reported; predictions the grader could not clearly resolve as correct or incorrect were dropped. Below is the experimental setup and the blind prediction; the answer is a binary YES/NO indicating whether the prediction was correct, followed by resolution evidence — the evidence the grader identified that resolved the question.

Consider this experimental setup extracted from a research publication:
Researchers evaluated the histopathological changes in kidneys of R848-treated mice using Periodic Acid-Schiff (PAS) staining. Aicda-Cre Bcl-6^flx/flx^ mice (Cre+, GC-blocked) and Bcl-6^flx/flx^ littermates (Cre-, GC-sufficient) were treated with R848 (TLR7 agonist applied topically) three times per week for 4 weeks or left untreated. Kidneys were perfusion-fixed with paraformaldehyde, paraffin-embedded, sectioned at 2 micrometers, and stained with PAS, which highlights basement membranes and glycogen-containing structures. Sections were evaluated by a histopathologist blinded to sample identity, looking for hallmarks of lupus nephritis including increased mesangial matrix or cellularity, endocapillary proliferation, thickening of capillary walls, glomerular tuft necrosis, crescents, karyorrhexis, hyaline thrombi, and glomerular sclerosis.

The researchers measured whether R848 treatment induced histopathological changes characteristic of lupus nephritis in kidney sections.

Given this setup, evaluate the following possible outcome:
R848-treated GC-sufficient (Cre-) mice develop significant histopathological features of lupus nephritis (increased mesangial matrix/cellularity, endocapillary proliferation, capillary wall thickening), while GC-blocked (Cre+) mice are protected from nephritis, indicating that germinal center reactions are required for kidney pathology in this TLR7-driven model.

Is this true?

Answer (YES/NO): NO